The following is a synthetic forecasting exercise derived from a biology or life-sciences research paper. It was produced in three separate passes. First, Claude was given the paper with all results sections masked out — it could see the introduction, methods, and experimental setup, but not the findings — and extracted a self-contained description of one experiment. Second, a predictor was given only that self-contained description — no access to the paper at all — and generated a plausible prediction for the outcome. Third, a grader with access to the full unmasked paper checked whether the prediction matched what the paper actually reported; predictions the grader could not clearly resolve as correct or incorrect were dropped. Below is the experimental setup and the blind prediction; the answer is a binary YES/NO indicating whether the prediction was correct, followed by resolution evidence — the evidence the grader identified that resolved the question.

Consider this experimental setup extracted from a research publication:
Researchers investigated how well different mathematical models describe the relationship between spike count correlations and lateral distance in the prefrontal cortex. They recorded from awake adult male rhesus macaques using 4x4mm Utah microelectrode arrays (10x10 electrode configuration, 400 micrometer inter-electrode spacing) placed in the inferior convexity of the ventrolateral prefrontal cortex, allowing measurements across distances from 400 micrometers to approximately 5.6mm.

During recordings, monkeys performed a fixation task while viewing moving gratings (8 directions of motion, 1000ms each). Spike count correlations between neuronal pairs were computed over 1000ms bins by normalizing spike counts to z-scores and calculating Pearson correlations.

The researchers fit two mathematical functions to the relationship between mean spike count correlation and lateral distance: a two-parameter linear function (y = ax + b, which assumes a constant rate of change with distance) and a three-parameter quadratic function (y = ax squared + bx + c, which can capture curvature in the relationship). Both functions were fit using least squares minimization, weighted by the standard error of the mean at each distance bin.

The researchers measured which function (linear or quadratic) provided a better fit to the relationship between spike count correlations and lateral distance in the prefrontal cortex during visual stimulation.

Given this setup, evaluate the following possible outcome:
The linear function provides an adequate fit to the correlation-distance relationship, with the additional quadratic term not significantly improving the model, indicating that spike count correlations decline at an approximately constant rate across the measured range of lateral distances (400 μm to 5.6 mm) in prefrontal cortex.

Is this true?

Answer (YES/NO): NO